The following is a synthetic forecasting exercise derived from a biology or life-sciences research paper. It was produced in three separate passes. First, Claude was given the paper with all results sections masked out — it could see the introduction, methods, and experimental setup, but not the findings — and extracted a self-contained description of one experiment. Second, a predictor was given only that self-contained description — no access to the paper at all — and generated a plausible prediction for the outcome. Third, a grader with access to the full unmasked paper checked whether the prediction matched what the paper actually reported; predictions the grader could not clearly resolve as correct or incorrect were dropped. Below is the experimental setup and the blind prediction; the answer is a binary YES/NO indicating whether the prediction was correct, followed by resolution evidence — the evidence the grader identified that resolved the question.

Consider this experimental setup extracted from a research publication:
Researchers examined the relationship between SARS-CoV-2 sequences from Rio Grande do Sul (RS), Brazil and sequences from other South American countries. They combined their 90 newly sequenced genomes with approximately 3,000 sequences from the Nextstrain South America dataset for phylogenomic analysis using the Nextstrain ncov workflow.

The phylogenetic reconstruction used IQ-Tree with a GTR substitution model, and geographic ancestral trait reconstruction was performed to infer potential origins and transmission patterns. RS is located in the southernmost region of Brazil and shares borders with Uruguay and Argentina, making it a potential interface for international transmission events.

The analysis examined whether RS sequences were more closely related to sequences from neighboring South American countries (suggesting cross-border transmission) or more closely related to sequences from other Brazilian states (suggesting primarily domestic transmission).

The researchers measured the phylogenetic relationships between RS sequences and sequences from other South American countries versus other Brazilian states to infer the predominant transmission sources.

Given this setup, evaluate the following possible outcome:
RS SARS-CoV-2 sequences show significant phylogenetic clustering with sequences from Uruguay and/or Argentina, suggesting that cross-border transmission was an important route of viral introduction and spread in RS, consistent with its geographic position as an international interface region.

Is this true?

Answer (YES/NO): NO